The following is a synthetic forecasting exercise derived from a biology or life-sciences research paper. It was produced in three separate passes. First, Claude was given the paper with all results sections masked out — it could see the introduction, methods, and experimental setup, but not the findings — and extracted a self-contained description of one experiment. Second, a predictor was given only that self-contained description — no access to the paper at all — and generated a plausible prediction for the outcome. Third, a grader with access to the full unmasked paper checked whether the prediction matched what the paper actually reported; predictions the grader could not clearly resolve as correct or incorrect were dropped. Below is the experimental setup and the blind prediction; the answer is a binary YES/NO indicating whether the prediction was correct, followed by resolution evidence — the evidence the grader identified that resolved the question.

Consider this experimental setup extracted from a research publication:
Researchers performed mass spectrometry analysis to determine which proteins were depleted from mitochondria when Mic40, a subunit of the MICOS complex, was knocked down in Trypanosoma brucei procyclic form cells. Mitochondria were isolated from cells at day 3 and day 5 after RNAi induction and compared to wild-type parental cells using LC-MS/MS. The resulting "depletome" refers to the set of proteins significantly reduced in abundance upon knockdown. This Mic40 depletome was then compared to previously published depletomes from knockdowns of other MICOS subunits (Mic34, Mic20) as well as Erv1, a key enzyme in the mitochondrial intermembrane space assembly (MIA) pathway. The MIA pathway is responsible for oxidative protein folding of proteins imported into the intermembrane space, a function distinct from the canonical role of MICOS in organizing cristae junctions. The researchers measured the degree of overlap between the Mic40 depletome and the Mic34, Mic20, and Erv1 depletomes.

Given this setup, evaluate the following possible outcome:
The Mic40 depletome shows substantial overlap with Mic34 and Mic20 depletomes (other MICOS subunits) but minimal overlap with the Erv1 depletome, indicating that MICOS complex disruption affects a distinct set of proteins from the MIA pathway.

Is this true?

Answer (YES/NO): NO